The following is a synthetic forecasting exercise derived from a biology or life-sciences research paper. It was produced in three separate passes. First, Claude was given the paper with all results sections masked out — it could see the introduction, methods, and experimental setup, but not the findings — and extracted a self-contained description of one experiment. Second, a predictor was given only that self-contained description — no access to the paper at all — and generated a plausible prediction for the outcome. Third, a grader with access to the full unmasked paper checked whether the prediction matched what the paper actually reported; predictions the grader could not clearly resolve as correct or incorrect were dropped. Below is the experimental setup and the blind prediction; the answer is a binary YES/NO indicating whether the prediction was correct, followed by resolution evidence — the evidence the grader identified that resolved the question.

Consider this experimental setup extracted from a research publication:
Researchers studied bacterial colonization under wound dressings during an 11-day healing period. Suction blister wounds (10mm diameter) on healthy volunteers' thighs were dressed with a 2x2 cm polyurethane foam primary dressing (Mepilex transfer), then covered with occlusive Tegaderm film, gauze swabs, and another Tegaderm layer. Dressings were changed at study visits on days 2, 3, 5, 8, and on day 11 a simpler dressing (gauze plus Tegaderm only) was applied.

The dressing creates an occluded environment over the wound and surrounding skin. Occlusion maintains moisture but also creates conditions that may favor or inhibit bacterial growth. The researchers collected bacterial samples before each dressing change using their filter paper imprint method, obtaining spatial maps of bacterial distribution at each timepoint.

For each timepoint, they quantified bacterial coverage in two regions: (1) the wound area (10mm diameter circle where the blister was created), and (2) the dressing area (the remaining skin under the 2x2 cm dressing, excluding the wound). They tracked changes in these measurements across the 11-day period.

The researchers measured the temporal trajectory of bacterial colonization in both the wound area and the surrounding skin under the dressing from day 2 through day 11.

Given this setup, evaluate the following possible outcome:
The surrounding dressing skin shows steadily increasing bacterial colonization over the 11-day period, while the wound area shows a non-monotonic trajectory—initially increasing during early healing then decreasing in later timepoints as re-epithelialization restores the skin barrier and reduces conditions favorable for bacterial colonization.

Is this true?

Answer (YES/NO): NO